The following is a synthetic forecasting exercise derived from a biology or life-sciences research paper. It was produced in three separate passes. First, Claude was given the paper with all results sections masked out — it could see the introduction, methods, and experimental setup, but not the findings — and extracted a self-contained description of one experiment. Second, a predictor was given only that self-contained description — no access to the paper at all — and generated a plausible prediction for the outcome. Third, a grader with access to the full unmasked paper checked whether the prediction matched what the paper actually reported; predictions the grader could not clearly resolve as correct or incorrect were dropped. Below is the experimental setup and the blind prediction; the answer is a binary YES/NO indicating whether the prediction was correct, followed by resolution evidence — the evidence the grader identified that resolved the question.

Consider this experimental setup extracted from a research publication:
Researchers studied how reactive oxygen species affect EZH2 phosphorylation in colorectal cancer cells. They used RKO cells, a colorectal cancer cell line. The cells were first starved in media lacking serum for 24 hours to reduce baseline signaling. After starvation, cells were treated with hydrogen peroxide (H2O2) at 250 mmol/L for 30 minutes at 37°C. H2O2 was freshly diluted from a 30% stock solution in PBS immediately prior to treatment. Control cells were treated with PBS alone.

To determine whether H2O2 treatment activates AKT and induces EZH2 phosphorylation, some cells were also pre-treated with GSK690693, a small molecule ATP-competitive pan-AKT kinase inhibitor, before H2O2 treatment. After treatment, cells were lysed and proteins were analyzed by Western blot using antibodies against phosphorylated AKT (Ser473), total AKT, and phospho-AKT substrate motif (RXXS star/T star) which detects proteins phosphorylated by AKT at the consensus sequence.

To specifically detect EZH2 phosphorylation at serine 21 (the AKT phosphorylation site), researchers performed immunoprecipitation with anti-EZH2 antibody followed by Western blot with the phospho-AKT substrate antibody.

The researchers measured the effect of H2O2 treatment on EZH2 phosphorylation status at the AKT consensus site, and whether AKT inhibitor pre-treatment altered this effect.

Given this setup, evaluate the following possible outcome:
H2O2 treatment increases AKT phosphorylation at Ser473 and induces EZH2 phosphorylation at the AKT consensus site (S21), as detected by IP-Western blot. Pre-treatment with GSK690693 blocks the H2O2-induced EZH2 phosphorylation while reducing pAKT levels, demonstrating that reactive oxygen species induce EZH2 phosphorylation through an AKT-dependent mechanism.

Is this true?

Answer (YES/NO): YES